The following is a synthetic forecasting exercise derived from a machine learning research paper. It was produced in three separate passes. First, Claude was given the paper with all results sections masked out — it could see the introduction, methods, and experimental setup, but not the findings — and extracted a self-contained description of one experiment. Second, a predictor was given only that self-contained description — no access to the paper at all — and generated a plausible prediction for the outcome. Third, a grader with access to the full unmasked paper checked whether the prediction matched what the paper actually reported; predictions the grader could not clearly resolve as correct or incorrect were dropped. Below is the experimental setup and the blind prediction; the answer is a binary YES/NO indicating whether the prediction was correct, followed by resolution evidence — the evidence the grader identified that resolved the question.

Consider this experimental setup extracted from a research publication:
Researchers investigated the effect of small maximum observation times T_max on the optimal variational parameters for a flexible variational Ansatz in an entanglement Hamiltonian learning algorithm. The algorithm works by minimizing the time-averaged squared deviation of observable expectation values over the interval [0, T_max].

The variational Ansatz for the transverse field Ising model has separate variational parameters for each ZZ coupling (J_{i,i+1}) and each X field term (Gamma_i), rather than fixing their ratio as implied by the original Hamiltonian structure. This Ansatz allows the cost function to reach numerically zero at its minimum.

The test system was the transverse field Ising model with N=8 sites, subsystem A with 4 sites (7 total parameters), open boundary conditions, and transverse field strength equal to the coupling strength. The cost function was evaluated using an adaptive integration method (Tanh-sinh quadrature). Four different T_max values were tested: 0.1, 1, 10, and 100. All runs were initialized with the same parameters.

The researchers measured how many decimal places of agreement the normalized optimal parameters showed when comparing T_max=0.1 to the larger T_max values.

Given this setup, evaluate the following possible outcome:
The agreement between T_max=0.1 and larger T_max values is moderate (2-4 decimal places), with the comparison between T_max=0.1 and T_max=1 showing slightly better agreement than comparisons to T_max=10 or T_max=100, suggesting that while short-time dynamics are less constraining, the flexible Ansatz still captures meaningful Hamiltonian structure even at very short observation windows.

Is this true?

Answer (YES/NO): NO